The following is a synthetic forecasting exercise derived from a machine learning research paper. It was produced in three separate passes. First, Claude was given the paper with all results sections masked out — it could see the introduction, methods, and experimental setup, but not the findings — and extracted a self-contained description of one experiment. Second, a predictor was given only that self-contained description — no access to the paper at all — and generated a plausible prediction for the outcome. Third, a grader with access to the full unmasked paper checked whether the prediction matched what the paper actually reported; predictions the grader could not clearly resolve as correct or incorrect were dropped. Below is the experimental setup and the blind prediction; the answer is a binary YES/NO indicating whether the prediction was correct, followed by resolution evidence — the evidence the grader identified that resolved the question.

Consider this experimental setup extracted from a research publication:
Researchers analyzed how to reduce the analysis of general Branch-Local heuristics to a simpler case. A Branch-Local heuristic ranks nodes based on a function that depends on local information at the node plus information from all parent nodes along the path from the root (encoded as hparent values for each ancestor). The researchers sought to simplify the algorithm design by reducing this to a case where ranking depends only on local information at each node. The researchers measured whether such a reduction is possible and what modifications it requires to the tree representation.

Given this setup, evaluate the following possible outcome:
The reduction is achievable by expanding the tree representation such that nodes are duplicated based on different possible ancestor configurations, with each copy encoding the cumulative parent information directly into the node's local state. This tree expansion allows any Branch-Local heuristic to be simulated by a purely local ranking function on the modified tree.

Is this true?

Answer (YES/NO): NO